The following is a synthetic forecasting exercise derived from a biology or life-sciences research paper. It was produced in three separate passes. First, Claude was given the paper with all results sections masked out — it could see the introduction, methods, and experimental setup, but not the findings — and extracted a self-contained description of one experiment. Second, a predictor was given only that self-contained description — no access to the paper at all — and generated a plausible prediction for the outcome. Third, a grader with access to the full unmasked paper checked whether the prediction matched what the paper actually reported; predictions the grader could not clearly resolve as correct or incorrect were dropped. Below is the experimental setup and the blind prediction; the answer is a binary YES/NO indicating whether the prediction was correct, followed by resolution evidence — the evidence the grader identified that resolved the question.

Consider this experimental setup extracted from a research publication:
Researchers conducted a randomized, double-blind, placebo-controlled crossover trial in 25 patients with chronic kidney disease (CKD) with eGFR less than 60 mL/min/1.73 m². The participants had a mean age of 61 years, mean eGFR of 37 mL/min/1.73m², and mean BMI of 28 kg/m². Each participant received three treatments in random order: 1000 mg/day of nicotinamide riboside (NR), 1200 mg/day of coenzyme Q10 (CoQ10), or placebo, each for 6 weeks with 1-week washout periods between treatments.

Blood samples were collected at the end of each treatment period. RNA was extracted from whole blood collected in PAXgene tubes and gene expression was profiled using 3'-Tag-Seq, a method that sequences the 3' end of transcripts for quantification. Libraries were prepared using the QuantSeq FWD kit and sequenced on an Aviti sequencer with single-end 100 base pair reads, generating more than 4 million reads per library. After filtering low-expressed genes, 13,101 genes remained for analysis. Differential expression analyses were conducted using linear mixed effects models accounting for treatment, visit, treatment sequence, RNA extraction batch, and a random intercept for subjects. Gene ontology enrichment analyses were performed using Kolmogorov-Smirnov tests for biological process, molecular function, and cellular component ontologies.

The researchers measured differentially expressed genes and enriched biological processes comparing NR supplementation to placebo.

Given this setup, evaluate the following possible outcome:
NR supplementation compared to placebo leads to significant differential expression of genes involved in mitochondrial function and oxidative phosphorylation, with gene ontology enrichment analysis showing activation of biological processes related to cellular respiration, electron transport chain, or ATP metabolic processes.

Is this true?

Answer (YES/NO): NO